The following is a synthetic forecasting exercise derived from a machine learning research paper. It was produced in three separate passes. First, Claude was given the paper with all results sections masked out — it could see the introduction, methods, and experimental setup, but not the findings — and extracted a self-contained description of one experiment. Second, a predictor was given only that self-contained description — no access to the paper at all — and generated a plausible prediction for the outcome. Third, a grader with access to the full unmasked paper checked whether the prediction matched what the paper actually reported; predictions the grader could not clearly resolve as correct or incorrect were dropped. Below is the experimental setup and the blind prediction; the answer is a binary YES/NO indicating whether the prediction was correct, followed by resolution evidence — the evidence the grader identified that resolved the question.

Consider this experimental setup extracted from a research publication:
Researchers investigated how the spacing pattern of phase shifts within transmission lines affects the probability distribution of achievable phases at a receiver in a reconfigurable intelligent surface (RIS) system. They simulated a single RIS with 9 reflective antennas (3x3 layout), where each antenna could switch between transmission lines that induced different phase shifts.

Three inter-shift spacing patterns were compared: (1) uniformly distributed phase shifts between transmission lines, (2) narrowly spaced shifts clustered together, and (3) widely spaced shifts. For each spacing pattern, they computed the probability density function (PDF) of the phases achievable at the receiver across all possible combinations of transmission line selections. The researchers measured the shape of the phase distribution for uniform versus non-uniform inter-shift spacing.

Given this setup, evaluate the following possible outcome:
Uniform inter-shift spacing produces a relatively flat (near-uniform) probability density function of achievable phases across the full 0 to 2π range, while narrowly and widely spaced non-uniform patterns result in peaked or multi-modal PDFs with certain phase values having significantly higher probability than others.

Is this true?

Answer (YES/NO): NO